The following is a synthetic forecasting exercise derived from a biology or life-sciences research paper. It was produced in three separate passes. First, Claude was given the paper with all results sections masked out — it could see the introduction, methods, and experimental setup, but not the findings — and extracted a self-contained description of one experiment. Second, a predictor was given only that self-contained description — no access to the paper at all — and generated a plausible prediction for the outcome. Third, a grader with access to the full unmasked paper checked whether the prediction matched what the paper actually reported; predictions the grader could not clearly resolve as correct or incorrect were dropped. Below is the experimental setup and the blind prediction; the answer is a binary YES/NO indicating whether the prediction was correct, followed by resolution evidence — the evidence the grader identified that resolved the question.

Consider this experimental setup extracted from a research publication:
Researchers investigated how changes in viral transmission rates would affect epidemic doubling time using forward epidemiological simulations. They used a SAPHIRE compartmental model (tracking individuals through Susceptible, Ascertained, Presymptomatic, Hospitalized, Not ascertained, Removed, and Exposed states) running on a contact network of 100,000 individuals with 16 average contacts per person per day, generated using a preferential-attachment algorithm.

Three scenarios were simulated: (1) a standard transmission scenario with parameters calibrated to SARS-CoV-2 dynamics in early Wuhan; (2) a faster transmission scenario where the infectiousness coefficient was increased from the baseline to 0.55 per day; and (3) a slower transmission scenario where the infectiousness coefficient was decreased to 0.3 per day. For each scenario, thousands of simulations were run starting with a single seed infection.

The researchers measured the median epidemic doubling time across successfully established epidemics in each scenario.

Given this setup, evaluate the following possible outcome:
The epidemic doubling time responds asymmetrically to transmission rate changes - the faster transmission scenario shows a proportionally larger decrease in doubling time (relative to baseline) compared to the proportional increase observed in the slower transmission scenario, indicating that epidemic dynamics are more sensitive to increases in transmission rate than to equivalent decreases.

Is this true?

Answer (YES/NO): NO